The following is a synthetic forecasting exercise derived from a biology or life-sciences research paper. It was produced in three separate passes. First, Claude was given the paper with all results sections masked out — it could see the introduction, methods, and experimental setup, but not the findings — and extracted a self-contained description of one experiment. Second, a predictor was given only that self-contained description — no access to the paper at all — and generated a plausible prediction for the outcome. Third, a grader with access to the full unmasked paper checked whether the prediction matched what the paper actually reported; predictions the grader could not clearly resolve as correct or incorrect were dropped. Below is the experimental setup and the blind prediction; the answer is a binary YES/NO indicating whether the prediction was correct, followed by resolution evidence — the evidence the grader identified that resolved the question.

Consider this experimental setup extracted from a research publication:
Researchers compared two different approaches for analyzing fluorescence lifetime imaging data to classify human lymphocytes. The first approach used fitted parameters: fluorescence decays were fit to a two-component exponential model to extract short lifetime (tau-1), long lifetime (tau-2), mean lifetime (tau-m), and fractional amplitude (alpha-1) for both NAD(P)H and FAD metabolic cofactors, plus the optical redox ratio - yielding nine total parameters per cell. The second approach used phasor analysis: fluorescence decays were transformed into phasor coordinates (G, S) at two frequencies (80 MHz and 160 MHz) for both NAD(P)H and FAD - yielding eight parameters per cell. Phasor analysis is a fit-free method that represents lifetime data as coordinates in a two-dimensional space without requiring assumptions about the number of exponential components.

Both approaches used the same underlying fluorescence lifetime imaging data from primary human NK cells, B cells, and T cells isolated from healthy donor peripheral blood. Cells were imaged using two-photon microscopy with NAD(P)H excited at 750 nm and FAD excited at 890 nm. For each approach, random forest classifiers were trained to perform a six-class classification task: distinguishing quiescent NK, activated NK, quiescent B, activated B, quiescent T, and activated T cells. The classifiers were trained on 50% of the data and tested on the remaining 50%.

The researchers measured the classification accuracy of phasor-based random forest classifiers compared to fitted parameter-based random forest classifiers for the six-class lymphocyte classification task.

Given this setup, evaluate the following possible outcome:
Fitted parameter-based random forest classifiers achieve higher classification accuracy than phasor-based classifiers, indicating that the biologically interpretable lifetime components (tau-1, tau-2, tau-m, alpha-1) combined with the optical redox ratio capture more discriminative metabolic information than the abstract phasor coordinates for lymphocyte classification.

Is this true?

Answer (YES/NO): YES